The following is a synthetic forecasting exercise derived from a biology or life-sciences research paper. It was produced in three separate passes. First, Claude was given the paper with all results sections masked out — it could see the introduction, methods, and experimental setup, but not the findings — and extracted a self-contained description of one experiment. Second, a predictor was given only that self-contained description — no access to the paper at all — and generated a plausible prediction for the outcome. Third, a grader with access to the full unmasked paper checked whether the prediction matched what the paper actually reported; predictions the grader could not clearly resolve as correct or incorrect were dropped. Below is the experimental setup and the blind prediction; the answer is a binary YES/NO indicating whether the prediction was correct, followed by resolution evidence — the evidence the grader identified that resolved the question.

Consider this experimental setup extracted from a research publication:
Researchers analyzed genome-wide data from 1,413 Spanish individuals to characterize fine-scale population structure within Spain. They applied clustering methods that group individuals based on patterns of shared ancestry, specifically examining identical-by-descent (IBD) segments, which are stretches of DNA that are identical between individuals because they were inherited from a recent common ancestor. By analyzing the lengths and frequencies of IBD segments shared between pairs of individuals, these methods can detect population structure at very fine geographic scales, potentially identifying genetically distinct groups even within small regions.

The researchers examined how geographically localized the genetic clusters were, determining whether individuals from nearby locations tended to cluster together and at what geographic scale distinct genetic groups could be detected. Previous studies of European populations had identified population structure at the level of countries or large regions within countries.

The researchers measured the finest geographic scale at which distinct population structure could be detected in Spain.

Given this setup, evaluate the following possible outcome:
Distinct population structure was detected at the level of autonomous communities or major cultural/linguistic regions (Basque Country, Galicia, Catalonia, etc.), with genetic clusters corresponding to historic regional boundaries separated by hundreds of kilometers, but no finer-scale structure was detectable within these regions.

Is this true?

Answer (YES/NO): NO